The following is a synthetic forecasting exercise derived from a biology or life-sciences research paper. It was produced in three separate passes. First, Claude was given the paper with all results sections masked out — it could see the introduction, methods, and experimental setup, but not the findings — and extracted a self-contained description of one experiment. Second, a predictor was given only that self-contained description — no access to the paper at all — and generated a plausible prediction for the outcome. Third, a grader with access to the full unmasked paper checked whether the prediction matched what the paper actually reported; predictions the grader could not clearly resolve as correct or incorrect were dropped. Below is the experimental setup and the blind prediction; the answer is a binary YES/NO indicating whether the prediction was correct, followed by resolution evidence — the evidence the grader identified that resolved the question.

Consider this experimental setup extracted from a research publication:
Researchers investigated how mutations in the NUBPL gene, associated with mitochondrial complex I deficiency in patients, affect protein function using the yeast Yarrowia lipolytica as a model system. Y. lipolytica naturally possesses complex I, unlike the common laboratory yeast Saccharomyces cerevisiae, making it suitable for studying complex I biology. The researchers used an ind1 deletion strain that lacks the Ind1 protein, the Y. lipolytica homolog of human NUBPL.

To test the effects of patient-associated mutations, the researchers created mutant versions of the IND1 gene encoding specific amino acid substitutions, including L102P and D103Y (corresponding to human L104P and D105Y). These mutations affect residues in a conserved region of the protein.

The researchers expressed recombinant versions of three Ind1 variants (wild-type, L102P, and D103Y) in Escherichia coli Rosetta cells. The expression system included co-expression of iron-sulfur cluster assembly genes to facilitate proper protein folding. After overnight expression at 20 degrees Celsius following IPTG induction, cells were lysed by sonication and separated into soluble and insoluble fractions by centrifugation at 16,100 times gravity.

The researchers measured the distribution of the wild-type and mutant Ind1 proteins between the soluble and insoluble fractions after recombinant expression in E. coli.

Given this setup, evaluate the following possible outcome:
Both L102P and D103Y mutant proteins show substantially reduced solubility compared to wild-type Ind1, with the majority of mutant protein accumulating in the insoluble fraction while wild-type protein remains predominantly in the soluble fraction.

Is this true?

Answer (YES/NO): NO